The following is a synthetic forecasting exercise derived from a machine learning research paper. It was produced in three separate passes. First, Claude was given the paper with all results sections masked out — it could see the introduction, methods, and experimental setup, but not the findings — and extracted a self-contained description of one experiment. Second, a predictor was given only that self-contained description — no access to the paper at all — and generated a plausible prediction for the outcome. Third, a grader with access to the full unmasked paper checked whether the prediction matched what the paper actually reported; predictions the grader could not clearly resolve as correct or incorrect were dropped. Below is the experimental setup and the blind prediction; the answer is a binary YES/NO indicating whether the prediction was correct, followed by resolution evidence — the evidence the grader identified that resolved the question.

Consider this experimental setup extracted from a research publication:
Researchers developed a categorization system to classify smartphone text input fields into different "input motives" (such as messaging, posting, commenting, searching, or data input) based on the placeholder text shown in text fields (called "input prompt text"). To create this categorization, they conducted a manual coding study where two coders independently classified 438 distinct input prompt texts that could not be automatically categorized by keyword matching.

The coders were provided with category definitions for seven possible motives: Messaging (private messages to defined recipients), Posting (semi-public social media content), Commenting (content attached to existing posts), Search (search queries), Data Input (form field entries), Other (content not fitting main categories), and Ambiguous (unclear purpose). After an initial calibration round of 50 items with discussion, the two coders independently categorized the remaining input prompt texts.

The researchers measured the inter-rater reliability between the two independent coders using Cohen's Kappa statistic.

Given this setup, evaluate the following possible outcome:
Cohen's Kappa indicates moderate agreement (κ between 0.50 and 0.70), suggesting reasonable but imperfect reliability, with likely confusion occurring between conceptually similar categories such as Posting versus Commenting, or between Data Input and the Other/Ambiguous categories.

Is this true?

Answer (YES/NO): NO